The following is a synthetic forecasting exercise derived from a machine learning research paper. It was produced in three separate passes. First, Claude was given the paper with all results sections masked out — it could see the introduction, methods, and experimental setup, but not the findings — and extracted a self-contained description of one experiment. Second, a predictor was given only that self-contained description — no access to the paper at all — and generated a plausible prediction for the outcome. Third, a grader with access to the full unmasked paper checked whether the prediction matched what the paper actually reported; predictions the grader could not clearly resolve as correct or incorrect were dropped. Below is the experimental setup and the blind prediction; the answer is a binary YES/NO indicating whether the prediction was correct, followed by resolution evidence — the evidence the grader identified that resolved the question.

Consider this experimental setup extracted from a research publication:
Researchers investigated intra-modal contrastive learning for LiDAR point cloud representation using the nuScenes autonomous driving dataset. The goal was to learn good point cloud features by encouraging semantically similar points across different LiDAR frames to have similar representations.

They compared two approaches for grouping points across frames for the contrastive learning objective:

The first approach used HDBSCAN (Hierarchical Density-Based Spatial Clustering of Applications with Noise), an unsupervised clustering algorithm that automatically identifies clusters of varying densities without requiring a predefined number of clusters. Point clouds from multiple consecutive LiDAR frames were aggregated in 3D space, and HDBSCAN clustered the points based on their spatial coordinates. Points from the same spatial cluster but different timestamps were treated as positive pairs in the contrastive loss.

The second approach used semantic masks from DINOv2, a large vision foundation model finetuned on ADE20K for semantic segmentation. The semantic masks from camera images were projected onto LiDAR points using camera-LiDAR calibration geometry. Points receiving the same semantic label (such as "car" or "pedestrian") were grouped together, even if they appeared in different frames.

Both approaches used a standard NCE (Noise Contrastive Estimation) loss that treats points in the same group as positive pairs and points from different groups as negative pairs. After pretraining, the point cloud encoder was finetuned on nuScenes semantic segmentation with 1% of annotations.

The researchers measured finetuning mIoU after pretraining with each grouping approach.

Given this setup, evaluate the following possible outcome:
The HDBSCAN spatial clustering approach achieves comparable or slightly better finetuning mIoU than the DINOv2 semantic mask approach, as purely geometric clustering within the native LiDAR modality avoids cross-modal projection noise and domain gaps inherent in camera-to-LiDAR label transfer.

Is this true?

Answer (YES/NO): NO